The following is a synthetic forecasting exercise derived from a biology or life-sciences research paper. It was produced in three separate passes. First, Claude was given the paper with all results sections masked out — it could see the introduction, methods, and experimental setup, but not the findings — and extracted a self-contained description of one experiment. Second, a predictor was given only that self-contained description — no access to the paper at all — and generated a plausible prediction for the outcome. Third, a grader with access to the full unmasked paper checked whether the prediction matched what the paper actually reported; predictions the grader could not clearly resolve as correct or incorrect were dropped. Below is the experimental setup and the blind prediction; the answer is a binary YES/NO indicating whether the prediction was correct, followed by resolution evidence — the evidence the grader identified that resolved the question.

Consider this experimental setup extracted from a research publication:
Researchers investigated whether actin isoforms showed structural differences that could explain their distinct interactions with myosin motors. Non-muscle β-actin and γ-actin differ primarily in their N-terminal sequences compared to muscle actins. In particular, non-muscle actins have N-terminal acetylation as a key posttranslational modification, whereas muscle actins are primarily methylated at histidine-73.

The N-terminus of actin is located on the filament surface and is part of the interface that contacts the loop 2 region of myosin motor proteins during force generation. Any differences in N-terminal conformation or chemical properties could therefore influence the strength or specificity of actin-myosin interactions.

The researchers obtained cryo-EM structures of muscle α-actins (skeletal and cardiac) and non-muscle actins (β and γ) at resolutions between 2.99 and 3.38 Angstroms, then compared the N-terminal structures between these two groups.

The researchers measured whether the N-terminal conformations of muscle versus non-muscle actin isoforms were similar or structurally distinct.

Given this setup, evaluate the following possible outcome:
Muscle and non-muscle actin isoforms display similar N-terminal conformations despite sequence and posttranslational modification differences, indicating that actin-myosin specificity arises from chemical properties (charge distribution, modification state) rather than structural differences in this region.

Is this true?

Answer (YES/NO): NO